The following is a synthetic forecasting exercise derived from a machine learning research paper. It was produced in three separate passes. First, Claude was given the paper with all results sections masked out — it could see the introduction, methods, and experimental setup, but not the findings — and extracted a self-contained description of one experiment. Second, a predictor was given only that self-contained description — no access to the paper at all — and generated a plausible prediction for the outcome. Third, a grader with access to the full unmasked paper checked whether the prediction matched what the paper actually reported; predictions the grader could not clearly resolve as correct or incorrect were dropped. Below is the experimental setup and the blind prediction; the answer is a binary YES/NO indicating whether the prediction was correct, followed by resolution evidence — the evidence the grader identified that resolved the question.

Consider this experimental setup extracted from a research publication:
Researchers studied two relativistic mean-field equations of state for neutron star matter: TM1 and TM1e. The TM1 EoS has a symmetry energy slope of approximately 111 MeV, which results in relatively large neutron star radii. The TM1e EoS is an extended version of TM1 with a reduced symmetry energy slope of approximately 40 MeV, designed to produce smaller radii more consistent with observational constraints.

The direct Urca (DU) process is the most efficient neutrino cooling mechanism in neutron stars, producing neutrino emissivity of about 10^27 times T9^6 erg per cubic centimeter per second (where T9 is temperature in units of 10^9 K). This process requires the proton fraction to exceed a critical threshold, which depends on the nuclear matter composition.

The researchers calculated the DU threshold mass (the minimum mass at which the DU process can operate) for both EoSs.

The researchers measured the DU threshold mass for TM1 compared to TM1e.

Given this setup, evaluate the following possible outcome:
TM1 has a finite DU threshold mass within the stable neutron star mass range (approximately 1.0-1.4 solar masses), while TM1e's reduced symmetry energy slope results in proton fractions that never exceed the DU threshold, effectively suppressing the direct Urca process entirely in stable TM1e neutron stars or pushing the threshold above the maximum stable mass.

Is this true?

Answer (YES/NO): NO